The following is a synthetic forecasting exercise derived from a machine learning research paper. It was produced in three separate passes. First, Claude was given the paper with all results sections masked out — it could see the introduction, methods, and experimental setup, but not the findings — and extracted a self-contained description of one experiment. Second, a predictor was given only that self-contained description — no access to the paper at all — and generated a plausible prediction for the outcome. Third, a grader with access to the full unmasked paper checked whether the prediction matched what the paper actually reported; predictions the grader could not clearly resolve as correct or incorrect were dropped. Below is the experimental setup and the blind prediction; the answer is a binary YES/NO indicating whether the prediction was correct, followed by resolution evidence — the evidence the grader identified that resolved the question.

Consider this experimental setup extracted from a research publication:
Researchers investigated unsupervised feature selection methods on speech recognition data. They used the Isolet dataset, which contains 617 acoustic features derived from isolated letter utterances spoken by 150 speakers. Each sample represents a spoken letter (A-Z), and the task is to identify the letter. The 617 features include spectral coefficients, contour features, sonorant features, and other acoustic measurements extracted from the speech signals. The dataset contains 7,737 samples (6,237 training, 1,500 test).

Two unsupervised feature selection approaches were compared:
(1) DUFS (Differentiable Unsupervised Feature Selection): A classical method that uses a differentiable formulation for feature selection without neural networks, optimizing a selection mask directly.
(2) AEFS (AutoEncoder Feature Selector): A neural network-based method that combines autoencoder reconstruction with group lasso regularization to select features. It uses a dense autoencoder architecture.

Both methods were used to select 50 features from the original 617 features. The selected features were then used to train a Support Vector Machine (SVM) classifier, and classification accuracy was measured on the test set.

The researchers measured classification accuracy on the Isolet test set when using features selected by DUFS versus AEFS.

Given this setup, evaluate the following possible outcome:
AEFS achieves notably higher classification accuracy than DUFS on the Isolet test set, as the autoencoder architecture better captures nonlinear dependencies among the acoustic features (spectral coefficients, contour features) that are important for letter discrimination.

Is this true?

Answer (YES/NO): NO